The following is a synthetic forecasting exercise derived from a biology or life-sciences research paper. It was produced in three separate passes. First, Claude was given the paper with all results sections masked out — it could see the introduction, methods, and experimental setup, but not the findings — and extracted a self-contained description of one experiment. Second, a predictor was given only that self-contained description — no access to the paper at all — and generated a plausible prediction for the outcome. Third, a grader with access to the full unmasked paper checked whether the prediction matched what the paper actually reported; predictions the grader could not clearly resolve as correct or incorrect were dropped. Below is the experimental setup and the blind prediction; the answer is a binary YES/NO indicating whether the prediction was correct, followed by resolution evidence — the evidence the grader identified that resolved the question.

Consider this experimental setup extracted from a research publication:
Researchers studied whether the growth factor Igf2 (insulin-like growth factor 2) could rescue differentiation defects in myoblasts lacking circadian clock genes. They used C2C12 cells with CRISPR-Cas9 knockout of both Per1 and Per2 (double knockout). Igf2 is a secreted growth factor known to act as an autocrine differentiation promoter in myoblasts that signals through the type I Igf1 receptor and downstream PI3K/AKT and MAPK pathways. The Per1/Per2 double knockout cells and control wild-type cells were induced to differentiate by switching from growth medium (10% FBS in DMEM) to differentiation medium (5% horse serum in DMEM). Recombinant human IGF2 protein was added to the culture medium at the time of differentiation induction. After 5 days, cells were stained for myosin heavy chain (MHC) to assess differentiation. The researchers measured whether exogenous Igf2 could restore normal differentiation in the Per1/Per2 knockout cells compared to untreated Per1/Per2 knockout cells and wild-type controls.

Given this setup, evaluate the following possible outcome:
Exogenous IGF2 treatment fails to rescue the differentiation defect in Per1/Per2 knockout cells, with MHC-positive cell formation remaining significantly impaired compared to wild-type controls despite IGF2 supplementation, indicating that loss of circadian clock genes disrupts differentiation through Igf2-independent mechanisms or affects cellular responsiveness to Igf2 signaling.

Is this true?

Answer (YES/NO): NO